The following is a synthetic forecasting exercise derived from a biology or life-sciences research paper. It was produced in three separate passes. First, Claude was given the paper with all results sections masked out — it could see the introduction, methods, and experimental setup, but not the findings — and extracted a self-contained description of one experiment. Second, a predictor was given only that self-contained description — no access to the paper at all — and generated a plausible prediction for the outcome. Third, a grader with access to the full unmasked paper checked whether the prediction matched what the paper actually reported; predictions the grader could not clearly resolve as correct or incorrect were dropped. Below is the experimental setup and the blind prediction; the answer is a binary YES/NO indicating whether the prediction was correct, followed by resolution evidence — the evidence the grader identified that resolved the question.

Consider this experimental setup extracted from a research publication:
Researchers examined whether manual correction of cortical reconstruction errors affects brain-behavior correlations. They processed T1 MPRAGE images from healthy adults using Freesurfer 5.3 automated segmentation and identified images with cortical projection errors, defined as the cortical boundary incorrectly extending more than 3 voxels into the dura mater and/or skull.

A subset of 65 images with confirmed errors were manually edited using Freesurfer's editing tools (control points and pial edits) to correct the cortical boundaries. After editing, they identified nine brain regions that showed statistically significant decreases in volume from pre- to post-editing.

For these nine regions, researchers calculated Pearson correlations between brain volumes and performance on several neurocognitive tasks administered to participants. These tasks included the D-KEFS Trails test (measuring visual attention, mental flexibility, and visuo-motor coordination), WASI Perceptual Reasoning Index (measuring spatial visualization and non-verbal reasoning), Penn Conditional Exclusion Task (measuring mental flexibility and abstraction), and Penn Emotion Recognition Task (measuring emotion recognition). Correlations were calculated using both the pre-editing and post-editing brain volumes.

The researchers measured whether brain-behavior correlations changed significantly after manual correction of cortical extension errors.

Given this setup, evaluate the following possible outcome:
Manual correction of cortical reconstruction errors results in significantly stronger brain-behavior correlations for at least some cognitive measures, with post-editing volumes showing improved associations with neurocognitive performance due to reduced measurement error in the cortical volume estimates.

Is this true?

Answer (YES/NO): NO